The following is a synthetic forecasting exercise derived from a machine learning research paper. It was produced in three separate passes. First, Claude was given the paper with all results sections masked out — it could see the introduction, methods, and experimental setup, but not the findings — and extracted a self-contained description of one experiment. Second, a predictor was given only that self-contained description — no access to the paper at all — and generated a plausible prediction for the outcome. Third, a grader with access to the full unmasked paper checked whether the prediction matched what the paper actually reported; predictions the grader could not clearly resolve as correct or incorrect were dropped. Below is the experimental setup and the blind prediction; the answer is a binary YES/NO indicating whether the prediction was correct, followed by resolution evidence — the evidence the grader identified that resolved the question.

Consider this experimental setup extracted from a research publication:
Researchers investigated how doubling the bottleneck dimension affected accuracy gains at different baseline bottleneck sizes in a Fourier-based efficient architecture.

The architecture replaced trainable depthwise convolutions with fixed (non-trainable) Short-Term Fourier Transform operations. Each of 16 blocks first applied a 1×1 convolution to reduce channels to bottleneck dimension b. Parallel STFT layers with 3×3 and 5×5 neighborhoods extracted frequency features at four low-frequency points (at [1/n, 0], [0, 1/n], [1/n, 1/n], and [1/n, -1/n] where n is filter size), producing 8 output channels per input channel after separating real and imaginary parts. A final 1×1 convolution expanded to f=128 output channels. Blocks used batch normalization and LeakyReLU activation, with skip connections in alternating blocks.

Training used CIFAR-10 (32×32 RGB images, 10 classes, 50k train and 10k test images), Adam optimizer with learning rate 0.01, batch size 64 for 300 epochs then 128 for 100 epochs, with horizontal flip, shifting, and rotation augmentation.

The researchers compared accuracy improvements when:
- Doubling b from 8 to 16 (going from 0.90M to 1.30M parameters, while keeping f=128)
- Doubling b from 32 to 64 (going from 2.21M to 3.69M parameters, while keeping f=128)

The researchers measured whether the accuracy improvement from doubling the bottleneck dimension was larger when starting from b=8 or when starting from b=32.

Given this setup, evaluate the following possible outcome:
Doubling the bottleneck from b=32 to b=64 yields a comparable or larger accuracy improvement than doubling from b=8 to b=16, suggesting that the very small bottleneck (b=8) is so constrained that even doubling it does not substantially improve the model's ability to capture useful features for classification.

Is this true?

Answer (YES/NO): NO